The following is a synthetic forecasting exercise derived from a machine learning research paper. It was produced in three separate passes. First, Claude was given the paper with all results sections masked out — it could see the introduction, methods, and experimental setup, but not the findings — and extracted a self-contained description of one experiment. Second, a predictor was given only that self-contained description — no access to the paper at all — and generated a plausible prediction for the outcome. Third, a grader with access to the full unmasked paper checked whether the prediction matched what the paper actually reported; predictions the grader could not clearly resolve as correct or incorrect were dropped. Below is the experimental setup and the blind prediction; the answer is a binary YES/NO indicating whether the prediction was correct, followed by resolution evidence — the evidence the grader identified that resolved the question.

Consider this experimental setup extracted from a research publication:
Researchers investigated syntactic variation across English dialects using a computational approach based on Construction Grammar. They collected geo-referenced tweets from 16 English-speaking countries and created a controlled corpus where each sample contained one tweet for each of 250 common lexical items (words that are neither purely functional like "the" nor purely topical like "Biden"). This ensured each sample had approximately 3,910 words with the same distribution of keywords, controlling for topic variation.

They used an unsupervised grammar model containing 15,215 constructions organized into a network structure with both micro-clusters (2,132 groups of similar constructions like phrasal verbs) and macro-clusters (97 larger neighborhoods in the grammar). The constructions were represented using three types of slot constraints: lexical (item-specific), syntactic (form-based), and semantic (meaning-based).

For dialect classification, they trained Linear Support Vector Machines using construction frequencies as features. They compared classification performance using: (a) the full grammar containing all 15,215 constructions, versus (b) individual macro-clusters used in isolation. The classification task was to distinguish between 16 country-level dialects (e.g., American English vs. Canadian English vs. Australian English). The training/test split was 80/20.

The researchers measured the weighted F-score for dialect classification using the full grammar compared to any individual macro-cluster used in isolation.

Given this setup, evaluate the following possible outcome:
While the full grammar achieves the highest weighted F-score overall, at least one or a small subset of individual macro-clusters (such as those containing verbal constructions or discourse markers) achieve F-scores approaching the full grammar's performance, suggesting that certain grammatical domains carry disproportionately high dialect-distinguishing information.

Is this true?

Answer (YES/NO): NO